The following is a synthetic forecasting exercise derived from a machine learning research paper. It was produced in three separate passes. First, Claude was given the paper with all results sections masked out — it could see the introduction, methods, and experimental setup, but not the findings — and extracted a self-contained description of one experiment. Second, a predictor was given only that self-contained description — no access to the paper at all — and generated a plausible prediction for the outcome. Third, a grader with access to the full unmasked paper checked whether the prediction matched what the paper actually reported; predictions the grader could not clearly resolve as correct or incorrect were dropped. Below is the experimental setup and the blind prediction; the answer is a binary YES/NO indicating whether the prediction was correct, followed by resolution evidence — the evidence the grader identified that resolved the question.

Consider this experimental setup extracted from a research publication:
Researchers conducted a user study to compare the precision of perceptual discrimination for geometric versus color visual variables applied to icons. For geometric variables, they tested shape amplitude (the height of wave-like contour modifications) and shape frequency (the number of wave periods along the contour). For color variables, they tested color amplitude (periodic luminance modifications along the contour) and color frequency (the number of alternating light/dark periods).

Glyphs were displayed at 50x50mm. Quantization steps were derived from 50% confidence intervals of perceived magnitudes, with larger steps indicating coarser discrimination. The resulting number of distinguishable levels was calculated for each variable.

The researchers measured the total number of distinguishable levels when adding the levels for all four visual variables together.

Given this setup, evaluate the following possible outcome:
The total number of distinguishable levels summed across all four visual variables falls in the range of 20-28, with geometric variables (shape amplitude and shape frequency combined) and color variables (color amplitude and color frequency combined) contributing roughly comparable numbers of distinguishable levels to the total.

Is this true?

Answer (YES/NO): NO